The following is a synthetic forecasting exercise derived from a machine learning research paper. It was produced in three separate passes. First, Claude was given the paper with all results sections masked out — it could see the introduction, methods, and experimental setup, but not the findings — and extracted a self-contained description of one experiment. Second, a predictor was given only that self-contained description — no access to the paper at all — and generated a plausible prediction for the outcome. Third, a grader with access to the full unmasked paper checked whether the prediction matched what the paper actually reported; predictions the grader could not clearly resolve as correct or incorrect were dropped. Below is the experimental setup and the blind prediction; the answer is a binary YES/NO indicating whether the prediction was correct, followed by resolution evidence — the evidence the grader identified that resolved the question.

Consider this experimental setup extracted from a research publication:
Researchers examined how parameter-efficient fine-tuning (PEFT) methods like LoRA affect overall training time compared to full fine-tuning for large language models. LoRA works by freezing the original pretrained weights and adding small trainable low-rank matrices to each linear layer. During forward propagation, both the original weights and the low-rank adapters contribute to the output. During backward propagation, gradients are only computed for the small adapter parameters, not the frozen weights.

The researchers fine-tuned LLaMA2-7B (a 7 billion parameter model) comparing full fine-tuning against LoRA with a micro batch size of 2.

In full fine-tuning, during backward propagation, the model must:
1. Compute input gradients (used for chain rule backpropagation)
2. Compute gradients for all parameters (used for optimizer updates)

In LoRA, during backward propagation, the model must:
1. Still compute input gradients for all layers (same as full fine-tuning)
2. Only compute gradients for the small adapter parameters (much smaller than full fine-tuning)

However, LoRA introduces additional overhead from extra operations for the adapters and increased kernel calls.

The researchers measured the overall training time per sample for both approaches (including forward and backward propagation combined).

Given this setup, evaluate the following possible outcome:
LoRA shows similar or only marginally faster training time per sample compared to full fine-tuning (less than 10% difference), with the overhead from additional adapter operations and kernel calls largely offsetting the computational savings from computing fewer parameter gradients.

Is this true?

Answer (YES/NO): YES